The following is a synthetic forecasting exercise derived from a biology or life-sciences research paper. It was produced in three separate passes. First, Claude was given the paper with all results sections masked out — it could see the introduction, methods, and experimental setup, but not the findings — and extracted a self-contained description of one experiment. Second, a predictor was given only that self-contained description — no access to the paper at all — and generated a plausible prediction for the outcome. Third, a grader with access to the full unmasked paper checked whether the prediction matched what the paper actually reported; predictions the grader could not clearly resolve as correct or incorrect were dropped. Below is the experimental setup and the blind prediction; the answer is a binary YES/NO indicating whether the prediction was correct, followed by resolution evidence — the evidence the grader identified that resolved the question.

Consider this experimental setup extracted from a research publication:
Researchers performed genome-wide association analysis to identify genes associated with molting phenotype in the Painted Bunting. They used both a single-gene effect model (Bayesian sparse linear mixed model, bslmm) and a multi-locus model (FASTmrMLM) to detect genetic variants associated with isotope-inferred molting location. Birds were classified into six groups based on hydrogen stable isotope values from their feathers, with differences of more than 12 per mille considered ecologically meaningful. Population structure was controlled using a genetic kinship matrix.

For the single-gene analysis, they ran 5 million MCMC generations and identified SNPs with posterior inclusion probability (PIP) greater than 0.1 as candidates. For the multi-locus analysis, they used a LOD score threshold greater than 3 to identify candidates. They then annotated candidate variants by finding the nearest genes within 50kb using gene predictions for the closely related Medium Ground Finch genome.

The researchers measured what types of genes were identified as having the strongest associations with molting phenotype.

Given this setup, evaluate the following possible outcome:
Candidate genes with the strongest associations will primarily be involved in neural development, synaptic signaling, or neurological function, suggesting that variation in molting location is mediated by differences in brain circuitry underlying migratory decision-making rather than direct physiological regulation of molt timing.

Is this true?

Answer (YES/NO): NO